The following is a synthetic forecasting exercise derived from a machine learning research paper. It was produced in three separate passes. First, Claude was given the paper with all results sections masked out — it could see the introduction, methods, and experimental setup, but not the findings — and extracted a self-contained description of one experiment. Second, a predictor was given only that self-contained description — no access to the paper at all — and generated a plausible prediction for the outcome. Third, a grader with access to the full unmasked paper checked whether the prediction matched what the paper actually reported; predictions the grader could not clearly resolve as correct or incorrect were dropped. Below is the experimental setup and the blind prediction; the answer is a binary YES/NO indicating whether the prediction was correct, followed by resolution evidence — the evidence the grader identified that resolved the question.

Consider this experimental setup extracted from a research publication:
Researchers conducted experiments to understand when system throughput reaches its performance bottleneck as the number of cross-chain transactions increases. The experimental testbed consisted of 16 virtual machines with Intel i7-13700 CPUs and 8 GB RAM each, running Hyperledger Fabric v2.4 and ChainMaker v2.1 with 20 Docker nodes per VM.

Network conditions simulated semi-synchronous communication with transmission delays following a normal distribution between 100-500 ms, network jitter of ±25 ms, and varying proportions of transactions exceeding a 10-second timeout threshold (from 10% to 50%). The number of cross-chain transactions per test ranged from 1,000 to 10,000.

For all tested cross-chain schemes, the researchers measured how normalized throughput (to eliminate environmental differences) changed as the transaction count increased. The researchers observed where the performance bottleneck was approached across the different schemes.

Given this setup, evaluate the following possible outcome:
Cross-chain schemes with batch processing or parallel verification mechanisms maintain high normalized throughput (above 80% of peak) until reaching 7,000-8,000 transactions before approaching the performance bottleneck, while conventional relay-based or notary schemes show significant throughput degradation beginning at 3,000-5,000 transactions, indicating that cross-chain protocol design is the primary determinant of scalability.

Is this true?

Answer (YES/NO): NO